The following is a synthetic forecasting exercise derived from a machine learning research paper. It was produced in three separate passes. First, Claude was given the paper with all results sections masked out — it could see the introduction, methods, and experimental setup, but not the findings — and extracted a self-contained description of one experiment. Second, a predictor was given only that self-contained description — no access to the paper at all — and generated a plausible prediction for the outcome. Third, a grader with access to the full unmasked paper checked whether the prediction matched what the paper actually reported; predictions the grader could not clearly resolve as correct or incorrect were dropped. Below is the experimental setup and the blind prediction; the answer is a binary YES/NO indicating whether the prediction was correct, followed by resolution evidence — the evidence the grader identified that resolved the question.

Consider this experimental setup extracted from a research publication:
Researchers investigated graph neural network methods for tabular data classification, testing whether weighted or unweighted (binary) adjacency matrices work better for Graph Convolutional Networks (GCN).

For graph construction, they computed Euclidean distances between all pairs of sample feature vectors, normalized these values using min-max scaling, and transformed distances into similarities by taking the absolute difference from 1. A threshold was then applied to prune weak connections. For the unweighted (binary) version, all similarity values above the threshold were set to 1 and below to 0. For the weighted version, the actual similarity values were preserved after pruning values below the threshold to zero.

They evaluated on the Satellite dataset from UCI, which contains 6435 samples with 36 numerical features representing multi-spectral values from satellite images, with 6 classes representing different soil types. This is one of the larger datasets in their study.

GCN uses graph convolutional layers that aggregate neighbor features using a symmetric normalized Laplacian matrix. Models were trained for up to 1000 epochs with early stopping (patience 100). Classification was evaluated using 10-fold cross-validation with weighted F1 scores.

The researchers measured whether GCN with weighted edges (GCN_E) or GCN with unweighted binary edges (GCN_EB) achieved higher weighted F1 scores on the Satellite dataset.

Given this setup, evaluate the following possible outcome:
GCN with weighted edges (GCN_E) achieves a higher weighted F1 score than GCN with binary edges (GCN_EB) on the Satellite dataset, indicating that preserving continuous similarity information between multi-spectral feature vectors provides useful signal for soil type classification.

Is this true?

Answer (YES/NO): NO